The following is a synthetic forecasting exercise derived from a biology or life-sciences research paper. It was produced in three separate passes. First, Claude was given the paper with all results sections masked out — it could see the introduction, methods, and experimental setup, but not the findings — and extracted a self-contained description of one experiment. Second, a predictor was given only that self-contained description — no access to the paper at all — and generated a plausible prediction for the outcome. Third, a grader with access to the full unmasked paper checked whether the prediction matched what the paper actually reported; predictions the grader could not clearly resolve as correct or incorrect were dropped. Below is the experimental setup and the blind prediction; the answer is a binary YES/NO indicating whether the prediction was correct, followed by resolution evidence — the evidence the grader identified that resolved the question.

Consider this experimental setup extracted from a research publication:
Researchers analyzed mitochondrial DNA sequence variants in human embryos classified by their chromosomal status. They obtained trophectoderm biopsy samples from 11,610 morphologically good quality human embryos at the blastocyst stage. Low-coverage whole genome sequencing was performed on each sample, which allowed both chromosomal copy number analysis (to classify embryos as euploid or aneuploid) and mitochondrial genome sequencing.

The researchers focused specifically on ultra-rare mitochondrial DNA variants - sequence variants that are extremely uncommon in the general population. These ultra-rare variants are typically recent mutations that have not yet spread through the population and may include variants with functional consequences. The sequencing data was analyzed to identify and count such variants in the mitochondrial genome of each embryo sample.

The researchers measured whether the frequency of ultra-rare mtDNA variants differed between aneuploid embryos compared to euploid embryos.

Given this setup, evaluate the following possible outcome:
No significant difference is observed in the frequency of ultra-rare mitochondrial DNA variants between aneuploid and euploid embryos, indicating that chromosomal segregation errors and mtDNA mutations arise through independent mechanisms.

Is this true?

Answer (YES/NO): NO